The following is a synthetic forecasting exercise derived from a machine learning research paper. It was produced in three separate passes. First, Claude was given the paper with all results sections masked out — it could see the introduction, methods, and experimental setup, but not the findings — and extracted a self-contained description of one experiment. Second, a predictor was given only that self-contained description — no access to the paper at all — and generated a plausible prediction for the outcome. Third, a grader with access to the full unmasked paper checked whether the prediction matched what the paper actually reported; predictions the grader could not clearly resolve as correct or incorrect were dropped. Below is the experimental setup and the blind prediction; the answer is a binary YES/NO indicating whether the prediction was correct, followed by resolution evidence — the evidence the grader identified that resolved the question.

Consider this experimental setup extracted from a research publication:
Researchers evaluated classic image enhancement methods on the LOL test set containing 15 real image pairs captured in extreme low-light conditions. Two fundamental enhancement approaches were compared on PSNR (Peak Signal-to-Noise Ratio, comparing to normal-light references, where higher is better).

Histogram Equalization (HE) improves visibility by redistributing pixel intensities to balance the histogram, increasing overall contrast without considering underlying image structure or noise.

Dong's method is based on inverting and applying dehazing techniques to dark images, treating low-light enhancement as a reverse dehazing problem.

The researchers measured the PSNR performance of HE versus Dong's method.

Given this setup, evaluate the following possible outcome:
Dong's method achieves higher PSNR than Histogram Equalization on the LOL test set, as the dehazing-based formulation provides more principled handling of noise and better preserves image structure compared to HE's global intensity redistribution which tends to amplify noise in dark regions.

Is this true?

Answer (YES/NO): YES